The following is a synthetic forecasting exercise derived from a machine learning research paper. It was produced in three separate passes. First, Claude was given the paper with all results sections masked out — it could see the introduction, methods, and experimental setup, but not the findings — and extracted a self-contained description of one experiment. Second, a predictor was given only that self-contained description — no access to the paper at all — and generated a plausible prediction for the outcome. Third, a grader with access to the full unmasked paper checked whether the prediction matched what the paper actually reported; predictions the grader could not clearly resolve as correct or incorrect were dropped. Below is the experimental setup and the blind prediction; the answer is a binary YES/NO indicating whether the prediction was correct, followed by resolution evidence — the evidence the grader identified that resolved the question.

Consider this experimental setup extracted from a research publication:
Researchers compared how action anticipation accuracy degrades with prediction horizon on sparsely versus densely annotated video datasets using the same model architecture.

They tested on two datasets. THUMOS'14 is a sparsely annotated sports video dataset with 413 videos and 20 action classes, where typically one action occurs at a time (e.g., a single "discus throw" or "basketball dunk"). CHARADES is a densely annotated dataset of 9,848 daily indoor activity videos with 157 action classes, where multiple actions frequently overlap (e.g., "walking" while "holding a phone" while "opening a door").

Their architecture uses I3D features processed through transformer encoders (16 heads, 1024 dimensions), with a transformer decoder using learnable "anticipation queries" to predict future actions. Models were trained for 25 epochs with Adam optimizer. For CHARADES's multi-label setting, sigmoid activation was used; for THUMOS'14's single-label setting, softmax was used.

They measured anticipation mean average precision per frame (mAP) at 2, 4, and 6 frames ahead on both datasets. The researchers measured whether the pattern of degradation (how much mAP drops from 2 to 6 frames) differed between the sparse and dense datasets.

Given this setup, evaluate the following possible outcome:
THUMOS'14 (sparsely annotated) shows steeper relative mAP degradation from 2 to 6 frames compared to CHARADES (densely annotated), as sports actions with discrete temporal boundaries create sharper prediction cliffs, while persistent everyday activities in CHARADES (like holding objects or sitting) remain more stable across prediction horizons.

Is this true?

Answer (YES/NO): YES